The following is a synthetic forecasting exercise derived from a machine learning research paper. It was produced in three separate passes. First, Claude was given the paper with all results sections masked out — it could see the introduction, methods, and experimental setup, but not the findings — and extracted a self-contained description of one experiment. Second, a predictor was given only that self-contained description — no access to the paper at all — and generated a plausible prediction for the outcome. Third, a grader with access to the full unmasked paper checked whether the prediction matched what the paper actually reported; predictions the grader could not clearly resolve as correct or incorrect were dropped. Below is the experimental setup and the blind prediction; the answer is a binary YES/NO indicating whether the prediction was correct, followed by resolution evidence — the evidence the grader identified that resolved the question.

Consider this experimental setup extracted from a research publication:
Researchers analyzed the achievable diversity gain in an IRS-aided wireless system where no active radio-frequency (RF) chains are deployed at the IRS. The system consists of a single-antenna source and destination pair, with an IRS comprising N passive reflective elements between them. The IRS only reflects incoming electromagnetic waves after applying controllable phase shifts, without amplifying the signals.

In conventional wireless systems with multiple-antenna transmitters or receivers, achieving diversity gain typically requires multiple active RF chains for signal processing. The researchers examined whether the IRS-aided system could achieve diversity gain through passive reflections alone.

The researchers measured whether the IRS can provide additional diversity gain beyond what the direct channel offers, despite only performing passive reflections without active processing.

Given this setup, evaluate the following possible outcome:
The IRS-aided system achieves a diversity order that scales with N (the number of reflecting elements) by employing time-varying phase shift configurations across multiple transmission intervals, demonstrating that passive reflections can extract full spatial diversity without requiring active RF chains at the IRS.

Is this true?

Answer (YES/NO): NO